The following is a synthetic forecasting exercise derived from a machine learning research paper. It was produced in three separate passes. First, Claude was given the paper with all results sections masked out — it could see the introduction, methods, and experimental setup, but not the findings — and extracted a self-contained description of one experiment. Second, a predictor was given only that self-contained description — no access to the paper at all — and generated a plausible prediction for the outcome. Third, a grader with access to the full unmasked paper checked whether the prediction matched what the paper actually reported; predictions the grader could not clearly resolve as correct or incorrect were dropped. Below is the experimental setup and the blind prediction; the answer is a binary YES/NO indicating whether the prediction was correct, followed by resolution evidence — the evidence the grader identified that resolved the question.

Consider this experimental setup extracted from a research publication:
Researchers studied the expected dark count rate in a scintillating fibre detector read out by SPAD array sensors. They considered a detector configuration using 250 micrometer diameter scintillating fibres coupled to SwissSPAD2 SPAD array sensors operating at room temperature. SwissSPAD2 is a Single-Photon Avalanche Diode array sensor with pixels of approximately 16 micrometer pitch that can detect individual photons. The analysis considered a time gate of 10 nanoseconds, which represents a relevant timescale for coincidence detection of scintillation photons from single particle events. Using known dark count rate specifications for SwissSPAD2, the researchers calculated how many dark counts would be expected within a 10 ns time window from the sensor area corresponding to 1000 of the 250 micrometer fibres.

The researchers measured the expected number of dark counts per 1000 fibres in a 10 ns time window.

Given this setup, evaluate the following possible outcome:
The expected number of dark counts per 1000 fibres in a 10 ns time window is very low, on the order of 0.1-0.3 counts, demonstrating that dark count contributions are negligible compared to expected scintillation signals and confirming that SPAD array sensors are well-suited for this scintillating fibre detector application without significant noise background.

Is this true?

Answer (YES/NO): NO